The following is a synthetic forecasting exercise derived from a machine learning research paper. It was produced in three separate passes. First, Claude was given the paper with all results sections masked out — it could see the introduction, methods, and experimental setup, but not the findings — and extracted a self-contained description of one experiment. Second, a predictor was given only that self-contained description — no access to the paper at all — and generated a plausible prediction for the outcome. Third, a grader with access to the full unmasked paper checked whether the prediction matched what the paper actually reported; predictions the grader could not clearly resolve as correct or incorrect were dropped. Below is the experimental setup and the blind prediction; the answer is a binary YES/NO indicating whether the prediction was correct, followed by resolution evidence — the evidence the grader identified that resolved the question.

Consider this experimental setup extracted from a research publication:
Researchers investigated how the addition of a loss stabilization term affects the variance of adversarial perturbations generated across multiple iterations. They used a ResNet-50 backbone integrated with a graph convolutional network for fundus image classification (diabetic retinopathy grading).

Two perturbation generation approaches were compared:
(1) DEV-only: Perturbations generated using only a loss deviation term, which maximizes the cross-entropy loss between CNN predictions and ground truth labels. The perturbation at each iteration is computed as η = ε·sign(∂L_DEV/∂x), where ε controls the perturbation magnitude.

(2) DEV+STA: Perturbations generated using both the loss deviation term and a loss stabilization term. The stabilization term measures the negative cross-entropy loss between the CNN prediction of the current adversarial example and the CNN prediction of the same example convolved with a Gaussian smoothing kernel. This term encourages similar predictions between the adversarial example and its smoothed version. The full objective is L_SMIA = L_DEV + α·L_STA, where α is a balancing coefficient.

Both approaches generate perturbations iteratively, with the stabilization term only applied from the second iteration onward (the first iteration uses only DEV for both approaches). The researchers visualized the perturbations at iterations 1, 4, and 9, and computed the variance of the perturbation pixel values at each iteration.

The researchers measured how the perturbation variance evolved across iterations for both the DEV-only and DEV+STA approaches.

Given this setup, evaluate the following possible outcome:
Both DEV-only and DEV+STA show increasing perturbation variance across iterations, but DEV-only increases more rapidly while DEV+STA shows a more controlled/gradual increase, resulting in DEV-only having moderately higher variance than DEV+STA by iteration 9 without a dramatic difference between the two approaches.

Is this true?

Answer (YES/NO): NO